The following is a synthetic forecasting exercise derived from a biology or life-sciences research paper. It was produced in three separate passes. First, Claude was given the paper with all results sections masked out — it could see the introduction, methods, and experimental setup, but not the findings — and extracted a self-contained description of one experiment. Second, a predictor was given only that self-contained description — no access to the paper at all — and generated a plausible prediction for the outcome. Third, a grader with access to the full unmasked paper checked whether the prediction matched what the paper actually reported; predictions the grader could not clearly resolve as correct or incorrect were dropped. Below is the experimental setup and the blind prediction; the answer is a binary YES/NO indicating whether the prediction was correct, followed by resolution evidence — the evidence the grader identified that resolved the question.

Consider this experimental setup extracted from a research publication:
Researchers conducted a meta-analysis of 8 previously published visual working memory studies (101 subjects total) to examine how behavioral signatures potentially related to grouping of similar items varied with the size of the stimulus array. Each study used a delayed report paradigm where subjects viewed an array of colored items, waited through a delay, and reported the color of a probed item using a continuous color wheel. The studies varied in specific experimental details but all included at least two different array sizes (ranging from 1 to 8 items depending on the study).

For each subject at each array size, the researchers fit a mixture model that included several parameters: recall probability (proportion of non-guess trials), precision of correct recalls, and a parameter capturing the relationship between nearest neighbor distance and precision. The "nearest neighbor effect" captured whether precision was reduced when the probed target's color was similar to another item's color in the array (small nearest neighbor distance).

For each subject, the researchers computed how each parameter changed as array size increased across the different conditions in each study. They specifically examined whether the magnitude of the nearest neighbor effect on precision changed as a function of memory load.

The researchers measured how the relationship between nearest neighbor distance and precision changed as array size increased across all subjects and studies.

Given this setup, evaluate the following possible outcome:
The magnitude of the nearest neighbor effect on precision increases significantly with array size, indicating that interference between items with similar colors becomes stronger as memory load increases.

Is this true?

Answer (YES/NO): YES